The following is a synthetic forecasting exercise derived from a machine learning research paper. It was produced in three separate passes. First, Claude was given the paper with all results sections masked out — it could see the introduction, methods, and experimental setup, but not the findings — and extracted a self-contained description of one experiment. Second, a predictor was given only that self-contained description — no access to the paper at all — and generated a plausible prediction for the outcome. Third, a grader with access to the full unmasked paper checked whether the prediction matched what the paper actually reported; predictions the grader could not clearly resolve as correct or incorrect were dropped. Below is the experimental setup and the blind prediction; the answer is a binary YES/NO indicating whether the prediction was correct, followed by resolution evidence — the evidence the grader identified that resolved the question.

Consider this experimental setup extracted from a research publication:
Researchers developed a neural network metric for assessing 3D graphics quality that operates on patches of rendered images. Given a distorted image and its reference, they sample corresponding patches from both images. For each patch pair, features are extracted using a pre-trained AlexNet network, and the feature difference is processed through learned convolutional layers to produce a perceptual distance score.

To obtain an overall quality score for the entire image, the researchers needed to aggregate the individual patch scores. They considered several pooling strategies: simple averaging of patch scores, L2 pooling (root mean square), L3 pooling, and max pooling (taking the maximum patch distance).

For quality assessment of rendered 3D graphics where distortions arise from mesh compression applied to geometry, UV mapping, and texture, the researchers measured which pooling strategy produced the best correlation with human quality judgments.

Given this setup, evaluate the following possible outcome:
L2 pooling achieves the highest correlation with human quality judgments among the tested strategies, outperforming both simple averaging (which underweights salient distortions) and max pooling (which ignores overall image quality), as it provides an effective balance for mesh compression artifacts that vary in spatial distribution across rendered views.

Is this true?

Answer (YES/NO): NO